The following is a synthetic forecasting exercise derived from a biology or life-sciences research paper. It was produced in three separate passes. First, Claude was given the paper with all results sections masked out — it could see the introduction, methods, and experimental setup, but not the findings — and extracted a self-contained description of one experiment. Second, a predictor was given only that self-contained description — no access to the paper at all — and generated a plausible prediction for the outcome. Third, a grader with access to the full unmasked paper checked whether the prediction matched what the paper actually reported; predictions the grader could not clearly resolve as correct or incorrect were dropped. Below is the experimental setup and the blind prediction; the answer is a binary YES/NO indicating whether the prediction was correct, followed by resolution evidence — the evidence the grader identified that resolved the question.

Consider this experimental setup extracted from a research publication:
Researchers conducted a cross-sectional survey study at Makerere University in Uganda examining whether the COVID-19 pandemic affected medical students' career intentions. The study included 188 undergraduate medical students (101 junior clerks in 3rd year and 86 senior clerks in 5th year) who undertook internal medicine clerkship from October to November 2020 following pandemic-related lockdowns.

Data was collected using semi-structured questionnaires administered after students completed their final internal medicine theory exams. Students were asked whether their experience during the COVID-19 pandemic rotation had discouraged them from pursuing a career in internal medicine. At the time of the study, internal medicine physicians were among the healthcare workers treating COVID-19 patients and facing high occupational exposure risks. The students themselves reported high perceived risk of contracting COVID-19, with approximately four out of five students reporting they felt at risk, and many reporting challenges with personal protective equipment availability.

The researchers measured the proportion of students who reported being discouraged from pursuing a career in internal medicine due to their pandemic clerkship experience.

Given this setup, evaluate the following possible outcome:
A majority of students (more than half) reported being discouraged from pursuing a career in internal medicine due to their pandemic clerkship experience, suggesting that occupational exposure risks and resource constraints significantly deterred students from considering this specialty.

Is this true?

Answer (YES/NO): NO